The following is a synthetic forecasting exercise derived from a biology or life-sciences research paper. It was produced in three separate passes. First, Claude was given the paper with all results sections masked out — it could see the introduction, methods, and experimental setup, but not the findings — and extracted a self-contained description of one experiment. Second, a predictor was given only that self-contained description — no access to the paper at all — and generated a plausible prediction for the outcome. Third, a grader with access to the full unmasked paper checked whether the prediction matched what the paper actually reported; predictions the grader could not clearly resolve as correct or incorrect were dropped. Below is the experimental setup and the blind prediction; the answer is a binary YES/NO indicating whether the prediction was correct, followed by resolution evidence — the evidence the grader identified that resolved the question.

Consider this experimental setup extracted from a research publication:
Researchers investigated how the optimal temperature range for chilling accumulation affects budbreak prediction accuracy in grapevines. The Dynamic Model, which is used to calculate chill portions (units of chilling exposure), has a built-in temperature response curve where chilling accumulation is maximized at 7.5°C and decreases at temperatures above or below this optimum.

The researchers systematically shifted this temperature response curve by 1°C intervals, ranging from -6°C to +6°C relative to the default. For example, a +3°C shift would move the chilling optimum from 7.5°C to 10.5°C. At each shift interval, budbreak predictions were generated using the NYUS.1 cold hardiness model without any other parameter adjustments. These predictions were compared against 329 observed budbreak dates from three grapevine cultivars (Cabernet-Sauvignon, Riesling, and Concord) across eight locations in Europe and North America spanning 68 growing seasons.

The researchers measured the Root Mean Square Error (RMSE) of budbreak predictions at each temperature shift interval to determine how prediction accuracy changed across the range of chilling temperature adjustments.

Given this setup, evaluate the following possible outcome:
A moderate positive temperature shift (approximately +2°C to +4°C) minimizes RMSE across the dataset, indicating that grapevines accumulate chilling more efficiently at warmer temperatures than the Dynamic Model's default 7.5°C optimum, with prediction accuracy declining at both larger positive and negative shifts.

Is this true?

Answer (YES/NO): NO